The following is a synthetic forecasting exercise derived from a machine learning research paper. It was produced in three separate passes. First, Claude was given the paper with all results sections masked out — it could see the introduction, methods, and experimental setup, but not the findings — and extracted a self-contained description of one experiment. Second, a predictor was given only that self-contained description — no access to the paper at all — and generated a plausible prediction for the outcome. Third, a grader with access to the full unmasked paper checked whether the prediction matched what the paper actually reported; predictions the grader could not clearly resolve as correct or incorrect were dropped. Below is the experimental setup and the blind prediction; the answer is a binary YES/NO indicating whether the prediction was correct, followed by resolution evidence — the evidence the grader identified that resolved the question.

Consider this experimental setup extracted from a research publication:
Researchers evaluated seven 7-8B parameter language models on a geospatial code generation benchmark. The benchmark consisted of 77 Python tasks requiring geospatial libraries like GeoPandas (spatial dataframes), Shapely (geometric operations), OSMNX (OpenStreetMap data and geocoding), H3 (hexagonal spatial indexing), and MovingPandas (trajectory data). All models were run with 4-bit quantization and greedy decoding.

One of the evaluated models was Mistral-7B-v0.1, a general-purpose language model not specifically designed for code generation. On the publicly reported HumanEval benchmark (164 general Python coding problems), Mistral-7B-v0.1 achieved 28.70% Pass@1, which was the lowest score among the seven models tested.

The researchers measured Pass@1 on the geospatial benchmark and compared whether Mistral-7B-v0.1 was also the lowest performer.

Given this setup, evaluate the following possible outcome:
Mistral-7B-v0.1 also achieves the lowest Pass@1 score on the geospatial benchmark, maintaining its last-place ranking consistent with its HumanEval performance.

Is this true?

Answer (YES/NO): NO